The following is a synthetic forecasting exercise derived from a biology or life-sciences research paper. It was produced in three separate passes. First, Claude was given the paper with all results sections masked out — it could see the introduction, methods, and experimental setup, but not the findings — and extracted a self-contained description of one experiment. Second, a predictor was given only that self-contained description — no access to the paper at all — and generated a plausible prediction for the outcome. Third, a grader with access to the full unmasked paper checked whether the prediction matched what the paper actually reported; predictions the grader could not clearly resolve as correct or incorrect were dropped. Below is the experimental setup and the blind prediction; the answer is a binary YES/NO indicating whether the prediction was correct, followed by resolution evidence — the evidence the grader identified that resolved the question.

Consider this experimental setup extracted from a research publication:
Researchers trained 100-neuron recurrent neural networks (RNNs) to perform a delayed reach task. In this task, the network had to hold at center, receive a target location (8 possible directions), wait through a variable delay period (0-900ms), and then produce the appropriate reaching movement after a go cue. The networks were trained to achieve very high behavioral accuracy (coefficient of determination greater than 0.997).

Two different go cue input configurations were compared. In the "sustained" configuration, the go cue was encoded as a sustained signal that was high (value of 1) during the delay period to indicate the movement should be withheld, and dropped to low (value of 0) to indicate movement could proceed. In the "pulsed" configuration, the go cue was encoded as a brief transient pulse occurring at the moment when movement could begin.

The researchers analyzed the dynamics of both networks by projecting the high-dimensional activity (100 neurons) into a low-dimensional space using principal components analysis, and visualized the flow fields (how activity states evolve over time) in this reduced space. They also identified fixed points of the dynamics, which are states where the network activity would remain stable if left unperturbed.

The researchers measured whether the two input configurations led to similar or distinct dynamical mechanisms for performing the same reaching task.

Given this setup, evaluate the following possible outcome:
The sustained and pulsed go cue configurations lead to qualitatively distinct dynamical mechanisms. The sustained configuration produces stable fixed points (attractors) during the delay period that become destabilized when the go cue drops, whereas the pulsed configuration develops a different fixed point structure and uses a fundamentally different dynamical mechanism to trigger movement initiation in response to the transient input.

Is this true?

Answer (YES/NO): NO